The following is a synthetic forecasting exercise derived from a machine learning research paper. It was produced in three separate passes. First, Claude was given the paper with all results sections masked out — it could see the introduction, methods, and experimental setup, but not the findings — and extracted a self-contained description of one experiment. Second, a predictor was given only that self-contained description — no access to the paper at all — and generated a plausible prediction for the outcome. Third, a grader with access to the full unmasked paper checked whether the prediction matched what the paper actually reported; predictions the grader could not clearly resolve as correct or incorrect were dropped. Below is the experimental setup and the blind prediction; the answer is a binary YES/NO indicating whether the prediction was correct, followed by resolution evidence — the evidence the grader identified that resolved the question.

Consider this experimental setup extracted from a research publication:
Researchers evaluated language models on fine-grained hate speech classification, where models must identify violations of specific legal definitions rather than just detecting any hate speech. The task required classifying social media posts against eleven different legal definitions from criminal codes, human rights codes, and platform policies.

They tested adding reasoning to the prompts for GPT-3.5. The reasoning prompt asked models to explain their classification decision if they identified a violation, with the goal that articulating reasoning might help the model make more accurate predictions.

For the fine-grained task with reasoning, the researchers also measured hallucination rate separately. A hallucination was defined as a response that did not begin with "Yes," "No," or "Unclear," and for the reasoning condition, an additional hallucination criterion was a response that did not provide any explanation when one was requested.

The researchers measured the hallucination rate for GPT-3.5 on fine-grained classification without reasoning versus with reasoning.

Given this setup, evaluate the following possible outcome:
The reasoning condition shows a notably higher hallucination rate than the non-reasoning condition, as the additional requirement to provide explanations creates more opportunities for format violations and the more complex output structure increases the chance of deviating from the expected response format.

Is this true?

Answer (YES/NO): YES